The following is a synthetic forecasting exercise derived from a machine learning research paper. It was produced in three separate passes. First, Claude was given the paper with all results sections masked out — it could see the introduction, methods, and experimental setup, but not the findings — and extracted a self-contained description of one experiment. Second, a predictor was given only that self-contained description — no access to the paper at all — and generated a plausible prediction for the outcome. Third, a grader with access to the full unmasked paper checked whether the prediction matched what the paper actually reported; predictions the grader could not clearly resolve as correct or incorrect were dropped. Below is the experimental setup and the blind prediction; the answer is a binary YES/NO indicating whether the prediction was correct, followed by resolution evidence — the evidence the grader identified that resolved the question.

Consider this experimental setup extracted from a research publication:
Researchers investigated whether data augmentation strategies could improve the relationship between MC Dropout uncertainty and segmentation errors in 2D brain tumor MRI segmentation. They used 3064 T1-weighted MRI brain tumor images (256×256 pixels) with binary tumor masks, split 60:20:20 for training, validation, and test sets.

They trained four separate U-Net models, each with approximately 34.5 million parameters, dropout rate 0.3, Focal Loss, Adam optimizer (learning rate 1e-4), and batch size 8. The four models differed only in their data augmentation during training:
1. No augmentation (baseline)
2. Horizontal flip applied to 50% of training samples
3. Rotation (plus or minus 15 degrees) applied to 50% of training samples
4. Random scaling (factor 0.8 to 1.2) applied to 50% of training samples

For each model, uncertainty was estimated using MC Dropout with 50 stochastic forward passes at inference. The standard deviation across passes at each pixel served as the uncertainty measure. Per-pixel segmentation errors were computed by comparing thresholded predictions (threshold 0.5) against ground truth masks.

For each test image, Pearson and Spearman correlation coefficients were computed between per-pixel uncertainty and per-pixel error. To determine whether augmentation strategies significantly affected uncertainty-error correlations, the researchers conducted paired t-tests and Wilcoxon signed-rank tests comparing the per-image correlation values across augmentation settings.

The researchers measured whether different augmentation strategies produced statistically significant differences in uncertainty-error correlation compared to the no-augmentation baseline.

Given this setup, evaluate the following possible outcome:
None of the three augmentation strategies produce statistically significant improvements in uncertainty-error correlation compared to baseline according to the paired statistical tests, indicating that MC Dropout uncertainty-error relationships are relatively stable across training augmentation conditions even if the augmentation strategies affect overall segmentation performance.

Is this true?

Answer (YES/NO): NO